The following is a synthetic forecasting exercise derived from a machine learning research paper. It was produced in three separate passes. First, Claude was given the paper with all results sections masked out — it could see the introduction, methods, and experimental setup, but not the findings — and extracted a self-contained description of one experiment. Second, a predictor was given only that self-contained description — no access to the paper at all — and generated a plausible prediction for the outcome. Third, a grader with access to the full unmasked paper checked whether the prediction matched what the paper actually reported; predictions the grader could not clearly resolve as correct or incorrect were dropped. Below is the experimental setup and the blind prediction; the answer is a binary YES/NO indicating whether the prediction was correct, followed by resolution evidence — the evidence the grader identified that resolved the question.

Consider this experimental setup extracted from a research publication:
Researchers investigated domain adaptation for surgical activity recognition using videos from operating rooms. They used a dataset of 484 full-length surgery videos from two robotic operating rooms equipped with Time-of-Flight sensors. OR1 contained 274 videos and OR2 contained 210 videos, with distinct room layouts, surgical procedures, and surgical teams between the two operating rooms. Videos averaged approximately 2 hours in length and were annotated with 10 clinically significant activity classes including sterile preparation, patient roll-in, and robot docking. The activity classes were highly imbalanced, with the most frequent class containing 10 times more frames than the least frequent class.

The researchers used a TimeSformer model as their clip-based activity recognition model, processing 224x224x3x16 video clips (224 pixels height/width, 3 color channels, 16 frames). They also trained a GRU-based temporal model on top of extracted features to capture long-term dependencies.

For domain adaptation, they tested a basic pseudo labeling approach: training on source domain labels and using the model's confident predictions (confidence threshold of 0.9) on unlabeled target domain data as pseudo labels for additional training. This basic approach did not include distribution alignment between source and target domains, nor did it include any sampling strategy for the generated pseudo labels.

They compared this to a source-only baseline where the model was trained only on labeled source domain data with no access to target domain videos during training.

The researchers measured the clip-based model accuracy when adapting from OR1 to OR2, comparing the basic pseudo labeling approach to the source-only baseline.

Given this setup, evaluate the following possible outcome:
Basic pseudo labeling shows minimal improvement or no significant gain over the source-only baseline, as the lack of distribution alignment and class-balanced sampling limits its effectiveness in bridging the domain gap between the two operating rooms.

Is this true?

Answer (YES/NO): NO